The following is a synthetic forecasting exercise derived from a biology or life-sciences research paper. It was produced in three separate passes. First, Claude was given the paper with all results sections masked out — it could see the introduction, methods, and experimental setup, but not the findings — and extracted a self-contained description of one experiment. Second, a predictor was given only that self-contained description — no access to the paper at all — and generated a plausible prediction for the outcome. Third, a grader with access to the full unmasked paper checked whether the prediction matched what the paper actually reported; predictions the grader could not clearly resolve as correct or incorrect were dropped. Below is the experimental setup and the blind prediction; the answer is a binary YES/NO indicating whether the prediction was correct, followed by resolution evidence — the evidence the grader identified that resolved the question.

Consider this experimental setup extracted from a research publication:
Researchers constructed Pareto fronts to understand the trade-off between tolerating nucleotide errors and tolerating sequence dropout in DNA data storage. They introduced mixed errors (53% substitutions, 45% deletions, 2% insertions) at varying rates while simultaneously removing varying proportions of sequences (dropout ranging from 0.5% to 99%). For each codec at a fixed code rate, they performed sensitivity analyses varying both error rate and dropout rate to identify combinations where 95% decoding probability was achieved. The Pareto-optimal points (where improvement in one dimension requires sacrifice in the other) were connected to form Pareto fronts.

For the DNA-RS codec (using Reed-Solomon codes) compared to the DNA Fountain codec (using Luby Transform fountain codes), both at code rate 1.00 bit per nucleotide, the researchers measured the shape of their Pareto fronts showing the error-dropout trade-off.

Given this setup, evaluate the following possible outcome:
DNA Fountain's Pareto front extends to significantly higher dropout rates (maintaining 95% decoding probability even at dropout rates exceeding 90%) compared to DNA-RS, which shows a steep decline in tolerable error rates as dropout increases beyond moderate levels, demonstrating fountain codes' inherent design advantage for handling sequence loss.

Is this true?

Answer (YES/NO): NO